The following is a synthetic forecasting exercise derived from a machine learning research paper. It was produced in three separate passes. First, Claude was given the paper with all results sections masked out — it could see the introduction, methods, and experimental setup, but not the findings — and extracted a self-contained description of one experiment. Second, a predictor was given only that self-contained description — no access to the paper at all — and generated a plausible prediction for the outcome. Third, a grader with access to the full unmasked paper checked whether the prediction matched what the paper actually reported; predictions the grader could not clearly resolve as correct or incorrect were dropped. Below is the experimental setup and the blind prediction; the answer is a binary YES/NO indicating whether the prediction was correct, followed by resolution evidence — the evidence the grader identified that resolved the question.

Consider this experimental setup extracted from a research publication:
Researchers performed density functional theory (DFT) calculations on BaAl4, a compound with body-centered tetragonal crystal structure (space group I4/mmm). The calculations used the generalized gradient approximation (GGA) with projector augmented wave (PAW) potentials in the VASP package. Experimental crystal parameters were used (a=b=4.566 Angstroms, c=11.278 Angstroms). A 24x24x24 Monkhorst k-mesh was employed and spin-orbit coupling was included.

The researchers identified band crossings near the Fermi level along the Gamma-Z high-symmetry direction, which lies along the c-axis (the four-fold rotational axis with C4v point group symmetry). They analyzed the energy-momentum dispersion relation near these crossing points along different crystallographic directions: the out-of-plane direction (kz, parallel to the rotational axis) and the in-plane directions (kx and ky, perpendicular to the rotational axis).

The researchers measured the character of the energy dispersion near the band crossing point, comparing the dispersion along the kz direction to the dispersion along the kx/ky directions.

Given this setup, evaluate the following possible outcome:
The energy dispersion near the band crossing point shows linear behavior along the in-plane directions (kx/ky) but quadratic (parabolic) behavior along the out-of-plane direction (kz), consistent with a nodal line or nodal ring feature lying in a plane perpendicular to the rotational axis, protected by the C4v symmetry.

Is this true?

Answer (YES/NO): NO